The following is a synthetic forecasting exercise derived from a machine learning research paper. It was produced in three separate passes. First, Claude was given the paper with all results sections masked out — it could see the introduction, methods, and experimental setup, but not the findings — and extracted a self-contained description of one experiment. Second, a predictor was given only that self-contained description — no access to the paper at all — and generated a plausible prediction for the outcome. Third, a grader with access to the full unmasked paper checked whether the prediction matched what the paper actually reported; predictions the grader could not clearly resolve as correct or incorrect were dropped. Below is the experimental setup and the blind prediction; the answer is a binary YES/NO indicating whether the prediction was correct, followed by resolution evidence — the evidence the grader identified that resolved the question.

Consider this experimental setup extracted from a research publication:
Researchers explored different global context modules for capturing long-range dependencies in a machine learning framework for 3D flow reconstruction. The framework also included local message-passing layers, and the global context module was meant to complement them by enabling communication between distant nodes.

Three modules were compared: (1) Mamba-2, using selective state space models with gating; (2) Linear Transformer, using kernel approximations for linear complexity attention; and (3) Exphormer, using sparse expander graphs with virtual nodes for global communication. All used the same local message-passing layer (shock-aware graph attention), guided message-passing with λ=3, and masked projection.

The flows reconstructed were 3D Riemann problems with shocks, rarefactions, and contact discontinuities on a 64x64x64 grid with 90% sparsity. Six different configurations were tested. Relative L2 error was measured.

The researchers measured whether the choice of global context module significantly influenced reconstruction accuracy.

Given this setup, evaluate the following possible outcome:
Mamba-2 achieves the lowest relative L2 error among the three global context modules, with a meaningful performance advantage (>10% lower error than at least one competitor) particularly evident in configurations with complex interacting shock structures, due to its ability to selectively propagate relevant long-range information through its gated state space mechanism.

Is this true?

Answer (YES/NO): NO